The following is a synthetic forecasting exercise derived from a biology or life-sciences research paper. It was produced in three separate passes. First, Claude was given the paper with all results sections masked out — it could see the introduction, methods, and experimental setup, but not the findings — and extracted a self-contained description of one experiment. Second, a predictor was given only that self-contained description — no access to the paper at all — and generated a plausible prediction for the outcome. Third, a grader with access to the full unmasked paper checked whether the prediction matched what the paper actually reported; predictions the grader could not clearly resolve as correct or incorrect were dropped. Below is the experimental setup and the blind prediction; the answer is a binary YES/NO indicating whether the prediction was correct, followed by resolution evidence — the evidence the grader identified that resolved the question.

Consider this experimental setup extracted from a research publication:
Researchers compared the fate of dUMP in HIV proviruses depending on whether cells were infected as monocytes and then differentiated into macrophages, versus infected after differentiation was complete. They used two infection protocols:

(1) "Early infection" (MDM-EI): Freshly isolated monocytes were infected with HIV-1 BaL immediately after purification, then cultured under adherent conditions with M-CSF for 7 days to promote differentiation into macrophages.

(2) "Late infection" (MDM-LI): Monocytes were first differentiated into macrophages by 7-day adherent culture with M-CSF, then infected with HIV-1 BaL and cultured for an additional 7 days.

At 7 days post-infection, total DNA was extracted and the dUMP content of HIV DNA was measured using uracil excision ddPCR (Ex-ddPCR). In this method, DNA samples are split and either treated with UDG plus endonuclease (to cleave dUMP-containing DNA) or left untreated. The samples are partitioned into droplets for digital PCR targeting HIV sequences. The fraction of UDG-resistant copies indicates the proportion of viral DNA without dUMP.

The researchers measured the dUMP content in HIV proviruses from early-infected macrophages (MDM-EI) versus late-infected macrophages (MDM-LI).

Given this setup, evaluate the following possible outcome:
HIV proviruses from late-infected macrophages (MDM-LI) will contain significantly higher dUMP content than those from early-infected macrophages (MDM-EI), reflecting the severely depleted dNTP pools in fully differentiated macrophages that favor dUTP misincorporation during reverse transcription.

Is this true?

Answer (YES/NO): NO